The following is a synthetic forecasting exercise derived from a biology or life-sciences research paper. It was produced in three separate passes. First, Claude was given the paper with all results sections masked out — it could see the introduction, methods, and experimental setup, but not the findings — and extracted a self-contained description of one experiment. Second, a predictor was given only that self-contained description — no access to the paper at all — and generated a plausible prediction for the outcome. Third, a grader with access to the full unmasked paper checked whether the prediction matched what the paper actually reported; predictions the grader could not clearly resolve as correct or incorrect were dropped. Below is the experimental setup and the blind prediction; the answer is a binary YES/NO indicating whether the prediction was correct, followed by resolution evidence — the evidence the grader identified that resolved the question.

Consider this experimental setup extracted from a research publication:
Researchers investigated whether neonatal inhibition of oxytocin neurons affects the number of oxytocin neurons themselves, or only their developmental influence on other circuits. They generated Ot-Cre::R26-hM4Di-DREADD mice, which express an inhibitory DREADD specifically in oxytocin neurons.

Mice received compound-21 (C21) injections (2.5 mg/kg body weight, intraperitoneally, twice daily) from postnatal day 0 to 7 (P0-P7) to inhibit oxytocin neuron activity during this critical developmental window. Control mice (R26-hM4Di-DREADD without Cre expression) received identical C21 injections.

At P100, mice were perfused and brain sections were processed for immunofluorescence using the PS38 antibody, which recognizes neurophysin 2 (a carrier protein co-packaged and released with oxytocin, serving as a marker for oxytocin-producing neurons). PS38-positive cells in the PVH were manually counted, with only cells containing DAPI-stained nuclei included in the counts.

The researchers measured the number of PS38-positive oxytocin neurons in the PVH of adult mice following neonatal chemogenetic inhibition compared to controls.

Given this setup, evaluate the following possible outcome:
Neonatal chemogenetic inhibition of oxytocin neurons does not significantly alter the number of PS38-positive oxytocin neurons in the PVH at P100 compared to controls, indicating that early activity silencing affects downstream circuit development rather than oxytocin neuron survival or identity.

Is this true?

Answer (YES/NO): YES